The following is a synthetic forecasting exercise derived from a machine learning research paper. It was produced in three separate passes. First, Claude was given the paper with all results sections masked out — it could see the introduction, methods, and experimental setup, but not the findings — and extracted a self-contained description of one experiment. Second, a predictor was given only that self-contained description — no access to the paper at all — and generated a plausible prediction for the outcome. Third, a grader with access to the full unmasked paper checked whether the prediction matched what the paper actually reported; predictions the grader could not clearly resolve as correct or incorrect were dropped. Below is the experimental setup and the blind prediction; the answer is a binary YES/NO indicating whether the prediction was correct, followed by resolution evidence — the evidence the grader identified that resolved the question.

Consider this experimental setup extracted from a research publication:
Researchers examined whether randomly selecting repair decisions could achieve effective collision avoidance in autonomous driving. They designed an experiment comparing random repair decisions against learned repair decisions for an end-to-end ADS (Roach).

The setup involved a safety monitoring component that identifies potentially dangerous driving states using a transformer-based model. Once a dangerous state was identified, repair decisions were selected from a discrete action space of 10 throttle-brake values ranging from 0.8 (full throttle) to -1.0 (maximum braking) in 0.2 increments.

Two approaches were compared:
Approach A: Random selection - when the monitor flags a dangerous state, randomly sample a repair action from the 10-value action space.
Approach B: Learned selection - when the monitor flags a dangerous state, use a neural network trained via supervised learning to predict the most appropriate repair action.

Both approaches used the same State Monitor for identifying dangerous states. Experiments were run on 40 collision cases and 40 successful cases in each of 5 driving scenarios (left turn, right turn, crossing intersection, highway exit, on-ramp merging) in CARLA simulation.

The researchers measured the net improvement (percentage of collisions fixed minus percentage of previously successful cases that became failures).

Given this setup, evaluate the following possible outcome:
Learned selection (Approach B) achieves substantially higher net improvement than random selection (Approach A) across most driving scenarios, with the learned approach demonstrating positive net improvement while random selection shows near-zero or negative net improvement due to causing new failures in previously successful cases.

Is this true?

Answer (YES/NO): NO